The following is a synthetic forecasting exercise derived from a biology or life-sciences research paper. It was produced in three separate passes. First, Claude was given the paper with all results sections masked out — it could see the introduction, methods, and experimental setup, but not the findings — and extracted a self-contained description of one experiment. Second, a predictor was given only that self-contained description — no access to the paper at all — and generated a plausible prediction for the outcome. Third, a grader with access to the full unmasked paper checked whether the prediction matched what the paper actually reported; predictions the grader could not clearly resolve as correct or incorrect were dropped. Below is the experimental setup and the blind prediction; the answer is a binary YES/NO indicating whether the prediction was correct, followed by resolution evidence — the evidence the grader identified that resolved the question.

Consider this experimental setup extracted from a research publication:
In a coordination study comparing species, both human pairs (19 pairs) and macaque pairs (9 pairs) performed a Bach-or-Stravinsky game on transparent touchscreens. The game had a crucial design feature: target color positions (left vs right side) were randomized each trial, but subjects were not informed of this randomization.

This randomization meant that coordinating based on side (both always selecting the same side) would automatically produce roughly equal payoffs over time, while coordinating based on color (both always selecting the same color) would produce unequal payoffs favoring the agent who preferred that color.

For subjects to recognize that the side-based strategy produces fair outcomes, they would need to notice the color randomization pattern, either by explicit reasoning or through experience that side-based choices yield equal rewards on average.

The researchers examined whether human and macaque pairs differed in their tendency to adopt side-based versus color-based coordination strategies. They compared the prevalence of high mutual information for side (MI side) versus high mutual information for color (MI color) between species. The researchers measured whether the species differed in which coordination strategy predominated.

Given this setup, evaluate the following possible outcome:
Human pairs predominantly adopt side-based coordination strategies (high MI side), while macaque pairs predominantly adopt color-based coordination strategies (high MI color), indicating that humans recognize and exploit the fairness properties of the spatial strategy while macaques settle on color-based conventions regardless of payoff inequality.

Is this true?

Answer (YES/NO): NO